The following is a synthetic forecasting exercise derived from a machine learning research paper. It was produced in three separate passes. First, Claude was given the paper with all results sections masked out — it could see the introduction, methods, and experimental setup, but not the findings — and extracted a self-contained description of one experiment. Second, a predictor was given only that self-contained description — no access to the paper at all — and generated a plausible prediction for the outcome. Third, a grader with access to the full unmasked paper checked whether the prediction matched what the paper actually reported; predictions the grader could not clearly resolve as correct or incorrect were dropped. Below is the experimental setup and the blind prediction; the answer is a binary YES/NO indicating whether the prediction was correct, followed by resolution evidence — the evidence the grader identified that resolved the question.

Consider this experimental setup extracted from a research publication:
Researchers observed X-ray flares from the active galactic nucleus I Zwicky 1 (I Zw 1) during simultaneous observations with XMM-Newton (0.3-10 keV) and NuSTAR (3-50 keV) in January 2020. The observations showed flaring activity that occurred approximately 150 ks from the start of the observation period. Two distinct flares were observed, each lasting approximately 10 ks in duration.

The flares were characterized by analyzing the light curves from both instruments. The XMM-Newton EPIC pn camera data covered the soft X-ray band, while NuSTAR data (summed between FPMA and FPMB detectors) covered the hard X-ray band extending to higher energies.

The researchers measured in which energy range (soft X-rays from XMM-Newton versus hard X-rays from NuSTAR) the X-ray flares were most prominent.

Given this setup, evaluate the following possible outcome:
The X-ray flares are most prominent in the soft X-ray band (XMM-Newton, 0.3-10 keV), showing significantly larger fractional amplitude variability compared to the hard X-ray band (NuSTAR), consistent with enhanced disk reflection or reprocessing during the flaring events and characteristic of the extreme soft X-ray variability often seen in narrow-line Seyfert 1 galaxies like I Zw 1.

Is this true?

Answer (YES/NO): YES